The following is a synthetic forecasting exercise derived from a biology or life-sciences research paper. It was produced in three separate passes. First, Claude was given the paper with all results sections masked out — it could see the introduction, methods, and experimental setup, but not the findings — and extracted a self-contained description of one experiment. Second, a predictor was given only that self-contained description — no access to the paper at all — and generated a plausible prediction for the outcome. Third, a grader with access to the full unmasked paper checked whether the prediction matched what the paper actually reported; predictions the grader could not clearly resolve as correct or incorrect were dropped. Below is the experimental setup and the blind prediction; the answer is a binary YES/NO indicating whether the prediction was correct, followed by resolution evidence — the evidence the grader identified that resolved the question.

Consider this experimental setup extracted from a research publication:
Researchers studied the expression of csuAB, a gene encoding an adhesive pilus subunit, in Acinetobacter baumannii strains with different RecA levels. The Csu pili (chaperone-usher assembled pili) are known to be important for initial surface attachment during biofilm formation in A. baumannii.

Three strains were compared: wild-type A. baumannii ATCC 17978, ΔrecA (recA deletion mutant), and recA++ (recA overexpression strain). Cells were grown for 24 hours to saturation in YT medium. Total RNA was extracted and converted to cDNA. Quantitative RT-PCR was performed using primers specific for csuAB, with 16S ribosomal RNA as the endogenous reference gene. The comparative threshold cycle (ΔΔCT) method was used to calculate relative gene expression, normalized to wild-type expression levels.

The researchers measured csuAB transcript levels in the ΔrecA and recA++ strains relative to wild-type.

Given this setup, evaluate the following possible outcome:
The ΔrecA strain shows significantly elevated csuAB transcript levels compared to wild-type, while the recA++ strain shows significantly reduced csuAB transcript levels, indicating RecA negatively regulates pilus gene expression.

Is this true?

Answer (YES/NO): YES